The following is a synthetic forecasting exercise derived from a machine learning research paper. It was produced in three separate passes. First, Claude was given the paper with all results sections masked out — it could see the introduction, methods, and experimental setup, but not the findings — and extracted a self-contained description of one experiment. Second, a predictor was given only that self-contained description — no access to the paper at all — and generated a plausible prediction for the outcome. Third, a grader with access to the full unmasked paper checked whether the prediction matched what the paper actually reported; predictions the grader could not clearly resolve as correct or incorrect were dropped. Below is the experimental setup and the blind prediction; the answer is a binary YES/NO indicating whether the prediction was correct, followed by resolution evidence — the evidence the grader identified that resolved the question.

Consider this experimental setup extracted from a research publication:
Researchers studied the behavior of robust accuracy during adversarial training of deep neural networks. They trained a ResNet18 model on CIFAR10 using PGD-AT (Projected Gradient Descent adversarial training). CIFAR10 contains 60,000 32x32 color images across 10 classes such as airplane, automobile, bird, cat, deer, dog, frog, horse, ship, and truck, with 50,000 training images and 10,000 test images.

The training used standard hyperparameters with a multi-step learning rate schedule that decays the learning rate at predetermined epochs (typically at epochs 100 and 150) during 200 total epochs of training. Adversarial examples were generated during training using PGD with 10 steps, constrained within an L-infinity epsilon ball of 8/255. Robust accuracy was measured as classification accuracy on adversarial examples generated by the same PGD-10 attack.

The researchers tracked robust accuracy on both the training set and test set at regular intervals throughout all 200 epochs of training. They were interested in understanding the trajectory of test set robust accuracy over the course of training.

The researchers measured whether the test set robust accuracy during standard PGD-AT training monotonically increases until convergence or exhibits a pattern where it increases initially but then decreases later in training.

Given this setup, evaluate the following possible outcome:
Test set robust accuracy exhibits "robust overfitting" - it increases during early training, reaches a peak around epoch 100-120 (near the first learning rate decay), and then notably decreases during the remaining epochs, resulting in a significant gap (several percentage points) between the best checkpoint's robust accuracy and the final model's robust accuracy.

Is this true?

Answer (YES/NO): YES